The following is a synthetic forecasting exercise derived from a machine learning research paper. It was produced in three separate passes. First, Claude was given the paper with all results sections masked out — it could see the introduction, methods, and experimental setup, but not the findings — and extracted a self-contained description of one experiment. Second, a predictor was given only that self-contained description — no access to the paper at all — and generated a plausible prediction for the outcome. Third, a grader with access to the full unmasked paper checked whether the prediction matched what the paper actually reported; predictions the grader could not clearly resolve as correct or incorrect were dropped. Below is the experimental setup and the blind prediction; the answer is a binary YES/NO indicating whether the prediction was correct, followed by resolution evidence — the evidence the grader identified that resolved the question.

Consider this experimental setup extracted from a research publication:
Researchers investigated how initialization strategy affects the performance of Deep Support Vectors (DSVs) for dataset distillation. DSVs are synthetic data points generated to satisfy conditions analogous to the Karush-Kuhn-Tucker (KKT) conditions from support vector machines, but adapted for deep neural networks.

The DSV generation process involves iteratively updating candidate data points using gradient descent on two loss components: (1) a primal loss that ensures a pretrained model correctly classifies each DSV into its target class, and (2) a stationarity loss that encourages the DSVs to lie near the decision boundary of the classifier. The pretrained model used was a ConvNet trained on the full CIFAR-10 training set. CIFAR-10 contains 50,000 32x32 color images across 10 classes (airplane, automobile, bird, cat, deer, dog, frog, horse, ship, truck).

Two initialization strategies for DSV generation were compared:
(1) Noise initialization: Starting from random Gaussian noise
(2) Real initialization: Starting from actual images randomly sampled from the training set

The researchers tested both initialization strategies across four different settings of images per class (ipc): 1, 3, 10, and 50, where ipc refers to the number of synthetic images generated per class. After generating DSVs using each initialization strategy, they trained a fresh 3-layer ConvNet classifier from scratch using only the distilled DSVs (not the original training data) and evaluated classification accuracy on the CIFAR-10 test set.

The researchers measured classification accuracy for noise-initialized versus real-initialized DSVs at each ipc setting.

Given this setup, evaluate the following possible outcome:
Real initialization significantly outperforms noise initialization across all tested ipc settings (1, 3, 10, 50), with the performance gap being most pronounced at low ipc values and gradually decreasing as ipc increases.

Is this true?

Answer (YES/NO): NO